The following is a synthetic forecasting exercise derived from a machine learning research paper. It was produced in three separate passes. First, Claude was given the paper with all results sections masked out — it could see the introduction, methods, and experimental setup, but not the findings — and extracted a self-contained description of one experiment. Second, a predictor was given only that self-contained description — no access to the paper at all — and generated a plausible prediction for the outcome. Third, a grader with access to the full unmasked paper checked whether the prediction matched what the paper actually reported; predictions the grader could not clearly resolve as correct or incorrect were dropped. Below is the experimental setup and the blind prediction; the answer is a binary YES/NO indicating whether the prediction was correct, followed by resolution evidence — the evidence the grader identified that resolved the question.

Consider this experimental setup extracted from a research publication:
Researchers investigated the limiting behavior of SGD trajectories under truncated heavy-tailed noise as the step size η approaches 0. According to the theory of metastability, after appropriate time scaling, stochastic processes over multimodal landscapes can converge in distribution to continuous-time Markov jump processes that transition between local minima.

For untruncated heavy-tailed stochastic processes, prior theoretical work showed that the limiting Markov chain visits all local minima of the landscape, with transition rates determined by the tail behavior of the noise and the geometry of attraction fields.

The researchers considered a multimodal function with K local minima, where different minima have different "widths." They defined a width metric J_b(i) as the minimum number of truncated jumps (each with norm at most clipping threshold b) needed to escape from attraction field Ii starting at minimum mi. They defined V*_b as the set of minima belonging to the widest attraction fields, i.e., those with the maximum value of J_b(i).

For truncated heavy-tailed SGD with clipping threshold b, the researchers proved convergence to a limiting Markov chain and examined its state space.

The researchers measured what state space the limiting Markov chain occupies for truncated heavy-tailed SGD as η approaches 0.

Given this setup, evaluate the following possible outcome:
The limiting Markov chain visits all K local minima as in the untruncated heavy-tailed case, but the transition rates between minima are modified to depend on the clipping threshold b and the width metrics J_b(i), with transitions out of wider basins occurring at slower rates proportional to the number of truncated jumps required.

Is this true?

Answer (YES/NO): NO